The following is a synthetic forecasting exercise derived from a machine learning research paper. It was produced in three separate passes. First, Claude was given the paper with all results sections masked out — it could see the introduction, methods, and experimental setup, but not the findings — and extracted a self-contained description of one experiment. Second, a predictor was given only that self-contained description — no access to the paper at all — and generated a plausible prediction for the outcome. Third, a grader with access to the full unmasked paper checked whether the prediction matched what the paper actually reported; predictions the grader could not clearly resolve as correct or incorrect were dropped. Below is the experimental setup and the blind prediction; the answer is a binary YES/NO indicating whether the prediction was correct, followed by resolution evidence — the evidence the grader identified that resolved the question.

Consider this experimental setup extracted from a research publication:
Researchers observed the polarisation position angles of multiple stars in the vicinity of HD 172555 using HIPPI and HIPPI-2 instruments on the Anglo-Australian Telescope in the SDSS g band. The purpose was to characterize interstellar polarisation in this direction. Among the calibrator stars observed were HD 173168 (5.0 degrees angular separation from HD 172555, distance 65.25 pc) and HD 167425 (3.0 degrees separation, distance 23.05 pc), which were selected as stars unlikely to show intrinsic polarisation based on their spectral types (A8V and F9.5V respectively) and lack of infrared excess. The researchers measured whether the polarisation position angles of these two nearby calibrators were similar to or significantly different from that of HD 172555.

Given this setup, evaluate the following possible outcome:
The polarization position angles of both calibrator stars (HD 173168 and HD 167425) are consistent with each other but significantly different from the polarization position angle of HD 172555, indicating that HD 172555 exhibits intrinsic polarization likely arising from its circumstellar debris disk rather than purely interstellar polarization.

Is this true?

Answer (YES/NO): NO